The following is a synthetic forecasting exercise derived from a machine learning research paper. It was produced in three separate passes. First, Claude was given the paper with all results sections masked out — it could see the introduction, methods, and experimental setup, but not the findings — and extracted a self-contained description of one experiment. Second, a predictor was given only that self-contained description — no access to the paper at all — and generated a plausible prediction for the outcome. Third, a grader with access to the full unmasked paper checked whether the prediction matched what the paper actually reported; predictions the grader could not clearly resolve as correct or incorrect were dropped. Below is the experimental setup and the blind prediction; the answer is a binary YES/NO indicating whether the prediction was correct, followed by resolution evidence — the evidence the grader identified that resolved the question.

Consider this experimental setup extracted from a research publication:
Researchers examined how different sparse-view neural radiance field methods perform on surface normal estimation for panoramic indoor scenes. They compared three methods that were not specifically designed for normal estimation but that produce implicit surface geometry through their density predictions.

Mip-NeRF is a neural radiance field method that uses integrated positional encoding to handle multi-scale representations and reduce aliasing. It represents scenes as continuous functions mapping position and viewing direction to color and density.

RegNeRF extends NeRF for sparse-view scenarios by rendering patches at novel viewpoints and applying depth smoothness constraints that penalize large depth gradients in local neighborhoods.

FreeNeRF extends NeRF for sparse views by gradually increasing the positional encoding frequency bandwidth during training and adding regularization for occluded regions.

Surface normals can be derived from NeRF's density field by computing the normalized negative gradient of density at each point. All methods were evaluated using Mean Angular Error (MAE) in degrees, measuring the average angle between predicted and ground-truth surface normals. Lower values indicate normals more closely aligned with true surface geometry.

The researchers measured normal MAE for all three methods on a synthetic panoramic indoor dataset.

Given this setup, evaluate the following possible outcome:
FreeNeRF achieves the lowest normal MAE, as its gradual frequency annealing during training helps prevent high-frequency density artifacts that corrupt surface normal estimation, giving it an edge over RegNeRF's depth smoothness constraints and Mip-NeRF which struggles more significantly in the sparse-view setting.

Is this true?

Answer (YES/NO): NO